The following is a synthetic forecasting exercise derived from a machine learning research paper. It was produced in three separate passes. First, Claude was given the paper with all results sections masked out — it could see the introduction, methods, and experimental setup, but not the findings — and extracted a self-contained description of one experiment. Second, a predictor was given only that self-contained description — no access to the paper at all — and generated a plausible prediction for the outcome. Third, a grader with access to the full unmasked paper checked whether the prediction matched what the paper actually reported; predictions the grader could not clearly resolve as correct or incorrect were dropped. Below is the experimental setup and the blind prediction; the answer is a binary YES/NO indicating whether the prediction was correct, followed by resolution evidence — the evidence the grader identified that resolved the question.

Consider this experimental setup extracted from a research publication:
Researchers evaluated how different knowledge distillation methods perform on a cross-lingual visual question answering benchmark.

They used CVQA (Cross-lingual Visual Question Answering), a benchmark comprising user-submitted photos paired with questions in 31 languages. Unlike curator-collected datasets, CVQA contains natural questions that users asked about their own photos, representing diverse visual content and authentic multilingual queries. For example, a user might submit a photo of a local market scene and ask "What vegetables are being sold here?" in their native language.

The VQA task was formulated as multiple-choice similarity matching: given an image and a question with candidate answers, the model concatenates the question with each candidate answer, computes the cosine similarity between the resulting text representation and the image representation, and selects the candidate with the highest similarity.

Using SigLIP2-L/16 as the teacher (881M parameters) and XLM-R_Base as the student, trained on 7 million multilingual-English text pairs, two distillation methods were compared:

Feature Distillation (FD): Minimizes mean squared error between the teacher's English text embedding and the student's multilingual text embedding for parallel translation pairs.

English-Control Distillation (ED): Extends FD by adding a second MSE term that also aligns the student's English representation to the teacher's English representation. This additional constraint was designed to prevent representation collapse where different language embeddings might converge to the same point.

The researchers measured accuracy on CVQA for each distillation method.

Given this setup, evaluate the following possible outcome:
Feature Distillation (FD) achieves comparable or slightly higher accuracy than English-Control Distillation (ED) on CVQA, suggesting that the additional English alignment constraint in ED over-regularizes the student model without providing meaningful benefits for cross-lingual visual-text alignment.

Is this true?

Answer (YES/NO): NO